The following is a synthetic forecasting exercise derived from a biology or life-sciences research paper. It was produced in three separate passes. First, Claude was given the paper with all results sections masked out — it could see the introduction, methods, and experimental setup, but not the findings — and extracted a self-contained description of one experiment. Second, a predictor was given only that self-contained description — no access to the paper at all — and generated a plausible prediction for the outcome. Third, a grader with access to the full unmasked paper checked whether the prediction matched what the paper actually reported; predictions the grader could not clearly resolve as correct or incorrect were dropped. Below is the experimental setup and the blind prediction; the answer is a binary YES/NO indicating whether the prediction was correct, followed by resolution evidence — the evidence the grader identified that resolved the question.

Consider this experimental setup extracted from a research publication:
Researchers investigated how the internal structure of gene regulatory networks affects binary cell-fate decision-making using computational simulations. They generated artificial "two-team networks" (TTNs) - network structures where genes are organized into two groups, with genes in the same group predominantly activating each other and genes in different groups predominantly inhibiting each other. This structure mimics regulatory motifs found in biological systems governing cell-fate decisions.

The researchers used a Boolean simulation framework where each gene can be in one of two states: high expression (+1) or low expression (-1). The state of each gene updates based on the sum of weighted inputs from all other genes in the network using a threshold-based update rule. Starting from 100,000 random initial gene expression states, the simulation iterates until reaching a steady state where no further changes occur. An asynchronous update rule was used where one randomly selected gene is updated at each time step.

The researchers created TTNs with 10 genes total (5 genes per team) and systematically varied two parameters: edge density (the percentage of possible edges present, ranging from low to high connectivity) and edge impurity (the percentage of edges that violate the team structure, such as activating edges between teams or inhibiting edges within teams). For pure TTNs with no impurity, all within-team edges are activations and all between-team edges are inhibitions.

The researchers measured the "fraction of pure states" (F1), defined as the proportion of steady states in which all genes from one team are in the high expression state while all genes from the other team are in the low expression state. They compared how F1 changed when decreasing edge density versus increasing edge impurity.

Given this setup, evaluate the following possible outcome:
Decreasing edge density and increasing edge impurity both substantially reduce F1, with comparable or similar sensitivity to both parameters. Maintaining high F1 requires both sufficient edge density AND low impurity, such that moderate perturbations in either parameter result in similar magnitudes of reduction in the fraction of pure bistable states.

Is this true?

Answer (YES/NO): NO